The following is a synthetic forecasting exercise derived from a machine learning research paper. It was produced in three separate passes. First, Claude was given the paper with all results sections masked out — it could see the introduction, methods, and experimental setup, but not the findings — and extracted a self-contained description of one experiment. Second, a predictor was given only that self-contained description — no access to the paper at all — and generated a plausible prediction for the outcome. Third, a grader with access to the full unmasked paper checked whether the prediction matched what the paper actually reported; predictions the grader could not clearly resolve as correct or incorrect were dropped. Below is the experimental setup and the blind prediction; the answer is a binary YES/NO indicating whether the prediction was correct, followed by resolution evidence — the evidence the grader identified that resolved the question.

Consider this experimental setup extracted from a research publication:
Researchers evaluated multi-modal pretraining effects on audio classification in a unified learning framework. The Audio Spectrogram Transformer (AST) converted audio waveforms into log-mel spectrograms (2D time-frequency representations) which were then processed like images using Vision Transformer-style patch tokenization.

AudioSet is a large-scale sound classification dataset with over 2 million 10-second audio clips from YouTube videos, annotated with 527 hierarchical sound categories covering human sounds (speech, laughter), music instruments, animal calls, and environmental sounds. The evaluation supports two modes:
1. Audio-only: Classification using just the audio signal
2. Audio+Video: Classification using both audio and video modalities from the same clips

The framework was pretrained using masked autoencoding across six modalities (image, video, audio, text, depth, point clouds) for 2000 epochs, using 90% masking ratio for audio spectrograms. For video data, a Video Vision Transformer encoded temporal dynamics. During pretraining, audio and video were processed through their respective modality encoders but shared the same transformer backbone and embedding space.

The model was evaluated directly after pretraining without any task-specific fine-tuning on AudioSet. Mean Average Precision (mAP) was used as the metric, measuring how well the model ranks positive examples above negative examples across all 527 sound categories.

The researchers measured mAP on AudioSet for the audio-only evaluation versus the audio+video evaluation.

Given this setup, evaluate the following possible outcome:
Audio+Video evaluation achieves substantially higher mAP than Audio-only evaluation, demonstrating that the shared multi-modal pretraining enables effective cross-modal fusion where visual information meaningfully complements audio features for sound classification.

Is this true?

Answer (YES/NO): YES